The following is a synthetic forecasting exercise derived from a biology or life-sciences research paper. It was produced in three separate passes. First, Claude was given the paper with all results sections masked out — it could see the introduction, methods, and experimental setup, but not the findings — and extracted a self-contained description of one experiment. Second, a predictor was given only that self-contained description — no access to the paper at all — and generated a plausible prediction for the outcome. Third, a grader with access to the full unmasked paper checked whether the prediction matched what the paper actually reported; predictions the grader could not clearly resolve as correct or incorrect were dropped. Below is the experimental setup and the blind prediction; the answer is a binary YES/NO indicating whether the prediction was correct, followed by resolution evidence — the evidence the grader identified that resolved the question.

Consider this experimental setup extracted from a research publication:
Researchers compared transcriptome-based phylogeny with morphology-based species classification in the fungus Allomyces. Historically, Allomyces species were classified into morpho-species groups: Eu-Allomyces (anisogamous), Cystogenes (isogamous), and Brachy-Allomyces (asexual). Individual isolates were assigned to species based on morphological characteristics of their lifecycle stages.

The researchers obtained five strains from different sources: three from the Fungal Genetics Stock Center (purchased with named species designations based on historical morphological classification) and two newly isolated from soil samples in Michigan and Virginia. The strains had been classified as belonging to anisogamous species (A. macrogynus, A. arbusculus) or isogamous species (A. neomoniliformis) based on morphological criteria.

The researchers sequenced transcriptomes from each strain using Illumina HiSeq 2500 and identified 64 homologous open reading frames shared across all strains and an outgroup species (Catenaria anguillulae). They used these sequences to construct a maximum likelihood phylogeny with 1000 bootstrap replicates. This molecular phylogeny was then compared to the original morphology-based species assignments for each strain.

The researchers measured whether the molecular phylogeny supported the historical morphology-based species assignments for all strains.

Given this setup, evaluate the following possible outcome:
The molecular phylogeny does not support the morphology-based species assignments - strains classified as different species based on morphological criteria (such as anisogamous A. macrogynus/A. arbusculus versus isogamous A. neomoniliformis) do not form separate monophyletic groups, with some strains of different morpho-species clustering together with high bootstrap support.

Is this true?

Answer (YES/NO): NO